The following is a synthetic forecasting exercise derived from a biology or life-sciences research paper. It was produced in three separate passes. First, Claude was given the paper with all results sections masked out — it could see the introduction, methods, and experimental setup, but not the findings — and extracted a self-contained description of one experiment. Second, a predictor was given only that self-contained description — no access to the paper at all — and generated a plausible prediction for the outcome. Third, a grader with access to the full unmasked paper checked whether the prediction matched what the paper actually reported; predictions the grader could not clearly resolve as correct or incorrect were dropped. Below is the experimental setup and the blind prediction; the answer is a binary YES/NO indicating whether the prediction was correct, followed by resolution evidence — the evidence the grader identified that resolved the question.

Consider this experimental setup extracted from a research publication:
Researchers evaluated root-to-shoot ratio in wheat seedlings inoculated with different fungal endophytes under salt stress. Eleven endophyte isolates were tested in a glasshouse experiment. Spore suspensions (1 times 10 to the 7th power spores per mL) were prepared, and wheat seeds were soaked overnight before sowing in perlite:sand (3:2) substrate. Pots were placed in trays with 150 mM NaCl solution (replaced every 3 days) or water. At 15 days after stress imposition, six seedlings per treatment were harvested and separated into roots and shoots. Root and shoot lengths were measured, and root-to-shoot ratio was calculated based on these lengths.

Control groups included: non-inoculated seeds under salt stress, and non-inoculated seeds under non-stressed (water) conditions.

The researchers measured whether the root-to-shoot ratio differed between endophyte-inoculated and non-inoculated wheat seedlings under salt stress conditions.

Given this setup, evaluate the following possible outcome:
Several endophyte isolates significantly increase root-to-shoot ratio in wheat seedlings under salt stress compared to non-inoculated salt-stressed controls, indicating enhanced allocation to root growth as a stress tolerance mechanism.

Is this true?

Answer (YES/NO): NO